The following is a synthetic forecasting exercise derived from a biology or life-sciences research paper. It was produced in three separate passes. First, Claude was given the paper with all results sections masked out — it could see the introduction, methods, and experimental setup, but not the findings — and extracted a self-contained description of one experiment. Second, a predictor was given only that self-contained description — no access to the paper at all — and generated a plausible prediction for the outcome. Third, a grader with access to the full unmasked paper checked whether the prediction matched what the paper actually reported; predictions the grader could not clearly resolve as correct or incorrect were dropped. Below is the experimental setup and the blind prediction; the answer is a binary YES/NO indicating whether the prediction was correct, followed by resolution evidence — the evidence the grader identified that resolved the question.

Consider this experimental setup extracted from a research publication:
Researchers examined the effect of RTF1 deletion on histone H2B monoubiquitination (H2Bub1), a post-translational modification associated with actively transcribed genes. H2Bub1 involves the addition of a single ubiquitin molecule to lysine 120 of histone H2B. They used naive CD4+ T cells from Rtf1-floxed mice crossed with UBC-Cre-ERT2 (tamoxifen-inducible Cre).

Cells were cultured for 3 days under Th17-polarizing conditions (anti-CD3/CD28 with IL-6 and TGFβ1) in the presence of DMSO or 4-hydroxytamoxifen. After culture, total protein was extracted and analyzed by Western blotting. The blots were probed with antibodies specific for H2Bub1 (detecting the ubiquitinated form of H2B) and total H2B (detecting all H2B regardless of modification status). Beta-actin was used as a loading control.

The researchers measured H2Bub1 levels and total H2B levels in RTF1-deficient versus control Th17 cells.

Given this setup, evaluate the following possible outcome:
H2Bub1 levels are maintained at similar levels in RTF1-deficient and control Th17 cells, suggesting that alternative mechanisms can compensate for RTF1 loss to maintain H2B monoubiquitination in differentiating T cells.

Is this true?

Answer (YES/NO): NO